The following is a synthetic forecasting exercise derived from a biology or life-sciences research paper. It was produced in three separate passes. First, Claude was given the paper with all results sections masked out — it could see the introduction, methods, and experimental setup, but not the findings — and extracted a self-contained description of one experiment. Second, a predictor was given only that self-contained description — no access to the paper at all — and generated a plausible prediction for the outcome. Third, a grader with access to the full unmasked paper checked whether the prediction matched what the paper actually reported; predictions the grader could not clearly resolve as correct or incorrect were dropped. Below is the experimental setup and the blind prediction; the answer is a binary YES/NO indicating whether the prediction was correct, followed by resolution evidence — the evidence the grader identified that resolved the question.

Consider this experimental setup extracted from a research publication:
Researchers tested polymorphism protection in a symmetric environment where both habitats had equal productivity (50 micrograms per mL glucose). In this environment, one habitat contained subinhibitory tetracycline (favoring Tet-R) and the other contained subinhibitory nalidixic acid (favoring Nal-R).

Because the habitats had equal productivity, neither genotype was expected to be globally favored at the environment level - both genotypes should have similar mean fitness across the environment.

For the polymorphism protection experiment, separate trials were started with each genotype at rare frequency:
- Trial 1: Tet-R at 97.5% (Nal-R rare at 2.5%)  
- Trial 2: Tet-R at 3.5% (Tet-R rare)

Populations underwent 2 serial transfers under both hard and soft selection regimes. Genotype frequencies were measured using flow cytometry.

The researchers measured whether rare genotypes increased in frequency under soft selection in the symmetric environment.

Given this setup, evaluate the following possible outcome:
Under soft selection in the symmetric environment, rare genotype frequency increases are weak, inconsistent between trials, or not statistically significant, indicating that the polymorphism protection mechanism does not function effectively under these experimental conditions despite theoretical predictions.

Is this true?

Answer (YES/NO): NO